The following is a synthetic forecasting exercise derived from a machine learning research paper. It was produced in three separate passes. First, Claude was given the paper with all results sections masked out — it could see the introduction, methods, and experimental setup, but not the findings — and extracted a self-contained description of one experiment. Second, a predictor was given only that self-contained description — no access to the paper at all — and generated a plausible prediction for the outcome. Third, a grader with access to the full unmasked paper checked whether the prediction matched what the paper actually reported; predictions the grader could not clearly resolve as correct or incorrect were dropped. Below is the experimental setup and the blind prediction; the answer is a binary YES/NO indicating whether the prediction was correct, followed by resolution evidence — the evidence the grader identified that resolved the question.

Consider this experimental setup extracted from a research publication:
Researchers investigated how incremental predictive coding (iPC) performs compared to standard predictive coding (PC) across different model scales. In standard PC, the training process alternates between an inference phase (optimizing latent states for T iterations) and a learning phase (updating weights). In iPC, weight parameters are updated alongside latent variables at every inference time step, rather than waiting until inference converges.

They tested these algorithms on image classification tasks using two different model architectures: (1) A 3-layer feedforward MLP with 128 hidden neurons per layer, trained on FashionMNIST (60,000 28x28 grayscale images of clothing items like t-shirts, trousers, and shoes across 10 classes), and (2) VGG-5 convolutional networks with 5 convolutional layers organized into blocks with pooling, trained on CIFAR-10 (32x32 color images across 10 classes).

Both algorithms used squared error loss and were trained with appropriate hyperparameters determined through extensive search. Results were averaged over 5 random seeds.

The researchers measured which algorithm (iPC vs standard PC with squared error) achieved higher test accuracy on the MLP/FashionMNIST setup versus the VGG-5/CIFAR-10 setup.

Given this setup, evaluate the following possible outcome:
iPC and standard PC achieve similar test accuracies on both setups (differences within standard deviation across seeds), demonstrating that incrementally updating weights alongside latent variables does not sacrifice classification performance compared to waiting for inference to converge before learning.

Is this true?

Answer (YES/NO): NO